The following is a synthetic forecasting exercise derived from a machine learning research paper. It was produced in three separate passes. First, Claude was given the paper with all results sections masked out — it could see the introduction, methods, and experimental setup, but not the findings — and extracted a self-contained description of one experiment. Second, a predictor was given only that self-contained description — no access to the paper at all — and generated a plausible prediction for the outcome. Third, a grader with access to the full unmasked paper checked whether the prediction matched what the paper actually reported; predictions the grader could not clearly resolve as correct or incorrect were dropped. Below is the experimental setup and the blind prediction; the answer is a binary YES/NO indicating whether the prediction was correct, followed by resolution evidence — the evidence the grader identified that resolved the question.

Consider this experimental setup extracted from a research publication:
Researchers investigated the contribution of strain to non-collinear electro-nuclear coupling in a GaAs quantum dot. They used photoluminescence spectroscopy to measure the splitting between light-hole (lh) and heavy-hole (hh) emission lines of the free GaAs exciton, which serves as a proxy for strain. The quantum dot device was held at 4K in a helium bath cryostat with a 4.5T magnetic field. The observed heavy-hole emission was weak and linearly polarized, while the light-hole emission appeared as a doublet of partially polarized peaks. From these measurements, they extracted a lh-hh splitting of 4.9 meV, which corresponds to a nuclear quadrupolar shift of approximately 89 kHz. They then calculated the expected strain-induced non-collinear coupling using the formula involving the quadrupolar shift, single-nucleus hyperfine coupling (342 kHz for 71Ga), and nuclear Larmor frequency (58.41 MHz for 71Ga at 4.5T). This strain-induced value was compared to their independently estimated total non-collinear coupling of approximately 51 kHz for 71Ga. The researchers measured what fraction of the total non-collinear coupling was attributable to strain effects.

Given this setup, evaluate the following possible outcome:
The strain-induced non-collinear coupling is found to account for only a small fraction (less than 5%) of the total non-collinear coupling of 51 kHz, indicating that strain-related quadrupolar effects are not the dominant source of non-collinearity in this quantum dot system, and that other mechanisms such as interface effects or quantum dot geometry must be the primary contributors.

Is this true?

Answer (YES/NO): YES